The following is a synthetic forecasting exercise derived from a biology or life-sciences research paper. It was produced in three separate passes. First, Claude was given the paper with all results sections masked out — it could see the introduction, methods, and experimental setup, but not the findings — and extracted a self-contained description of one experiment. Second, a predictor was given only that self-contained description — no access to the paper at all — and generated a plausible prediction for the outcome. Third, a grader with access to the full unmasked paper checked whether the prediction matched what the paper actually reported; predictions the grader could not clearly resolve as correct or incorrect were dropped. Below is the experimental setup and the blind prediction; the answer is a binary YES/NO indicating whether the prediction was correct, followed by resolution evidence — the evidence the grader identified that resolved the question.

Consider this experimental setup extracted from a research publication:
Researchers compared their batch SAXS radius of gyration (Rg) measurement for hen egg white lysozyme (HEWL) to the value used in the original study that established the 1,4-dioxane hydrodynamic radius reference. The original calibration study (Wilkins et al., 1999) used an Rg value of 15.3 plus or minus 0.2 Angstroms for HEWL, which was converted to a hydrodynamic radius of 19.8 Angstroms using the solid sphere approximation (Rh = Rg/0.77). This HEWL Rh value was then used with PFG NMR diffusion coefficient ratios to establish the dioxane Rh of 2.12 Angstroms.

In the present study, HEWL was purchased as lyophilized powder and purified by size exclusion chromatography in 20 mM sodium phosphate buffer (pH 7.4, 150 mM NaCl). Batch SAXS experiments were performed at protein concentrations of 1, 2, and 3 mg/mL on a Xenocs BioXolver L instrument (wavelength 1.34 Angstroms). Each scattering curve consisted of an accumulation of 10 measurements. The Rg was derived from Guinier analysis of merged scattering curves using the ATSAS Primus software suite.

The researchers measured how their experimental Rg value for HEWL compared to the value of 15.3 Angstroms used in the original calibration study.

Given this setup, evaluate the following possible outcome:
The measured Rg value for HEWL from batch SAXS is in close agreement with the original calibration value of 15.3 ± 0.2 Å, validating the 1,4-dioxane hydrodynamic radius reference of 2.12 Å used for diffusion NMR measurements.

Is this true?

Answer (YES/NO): NO